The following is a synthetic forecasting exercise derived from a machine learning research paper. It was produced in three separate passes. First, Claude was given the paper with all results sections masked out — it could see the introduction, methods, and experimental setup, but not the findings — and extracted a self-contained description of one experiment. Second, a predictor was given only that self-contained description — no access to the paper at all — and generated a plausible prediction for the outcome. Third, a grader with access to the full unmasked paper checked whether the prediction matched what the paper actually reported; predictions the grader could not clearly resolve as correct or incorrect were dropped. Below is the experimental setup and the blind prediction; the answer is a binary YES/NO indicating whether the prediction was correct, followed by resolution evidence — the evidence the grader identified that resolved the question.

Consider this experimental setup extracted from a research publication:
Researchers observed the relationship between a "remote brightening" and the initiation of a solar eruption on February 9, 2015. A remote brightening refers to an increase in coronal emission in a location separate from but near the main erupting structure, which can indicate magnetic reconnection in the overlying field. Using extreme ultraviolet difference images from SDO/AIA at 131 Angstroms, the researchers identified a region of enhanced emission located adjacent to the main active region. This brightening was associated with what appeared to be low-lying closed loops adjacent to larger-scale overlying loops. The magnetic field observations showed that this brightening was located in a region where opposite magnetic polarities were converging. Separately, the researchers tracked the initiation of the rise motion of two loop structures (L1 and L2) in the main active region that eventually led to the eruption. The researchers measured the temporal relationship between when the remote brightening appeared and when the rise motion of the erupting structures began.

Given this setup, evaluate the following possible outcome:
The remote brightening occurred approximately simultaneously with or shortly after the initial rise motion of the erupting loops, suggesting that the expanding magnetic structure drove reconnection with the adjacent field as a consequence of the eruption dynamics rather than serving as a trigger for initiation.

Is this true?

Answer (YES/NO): NO